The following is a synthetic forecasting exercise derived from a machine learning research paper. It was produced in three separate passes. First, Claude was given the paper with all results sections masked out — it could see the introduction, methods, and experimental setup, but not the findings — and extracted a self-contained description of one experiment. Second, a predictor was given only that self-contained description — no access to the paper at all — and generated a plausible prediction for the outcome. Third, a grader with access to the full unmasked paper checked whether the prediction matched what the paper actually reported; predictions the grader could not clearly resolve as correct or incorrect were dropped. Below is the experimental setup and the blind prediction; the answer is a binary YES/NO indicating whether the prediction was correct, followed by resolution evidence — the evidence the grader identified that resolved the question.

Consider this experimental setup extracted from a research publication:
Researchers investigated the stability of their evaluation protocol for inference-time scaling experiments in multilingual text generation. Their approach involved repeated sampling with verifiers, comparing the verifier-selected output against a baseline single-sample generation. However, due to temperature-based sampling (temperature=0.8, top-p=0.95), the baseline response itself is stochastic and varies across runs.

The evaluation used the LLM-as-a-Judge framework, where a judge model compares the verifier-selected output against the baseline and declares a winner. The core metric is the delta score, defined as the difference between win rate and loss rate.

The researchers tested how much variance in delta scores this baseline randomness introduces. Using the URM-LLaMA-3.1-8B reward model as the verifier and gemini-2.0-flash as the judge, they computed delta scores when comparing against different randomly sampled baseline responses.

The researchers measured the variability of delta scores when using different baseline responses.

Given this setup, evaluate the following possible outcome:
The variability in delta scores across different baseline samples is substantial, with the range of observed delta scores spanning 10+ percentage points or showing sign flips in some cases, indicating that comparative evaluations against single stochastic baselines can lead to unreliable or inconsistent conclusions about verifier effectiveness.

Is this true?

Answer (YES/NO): NO